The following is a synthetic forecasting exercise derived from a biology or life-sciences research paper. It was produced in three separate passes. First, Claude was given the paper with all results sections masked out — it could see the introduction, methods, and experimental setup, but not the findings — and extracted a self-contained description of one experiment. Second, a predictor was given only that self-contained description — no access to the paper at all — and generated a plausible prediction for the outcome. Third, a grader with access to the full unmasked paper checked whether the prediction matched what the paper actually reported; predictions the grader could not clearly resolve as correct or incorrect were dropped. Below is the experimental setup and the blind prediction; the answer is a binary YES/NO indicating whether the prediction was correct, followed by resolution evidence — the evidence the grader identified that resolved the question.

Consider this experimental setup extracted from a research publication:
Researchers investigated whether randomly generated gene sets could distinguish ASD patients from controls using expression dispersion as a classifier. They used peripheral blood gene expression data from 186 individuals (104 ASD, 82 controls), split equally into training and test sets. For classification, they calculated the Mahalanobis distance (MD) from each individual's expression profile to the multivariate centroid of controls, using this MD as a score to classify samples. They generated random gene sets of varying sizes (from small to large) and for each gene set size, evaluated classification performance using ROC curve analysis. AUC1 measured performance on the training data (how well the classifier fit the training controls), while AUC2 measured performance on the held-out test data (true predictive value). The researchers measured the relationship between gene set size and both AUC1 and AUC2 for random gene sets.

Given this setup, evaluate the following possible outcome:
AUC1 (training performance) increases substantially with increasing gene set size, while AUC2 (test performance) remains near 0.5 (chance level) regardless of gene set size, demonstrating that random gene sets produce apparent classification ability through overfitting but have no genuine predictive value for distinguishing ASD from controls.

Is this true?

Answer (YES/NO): YES